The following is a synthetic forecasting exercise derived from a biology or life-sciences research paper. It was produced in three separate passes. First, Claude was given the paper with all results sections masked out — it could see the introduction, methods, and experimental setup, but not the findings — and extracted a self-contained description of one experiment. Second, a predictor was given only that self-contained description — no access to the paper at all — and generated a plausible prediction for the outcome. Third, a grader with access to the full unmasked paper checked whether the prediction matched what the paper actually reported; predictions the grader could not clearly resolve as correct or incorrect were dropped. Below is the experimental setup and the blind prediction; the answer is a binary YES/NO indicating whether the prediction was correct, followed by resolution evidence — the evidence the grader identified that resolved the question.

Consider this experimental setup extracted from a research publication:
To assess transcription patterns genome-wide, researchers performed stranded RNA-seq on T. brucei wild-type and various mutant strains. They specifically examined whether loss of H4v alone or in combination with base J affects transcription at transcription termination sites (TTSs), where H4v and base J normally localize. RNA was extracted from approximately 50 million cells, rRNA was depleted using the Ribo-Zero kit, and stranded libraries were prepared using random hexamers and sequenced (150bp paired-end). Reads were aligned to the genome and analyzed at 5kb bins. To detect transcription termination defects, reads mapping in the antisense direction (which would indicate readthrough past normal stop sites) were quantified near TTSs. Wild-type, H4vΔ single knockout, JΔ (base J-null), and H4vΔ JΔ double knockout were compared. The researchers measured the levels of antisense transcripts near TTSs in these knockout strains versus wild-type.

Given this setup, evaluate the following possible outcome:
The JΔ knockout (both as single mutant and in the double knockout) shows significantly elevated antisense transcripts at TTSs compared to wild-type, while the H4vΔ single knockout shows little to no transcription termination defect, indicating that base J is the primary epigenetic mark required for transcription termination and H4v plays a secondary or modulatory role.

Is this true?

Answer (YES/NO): NO